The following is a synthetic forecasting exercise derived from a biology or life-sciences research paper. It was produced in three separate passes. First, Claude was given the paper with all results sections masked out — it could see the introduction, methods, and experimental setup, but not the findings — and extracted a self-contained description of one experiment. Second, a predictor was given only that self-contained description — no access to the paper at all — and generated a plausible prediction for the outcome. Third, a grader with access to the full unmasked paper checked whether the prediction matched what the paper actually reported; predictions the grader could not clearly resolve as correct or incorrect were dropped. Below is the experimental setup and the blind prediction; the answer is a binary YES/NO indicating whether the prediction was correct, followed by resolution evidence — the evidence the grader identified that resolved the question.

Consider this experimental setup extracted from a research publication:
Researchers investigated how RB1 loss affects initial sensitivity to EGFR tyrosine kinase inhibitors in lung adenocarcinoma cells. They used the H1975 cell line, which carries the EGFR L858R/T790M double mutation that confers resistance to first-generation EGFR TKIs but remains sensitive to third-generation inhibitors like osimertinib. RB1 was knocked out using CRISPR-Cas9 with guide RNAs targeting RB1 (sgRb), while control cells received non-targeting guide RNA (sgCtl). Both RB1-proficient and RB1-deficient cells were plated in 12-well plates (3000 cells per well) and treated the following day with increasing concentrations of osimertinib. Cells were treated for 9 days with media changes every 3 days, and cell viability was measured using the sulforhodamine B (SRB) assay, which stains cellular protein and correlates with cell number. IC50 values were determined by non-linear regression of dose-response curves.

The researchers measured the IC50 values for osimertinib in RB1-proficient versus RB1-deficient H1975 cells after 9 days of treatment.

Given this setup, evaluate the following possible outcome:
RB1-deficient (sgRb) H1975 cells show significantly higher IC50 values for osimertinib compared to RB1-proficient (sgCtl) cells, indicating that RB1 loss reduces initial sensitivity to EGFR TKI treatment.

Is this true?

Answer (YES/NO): NO